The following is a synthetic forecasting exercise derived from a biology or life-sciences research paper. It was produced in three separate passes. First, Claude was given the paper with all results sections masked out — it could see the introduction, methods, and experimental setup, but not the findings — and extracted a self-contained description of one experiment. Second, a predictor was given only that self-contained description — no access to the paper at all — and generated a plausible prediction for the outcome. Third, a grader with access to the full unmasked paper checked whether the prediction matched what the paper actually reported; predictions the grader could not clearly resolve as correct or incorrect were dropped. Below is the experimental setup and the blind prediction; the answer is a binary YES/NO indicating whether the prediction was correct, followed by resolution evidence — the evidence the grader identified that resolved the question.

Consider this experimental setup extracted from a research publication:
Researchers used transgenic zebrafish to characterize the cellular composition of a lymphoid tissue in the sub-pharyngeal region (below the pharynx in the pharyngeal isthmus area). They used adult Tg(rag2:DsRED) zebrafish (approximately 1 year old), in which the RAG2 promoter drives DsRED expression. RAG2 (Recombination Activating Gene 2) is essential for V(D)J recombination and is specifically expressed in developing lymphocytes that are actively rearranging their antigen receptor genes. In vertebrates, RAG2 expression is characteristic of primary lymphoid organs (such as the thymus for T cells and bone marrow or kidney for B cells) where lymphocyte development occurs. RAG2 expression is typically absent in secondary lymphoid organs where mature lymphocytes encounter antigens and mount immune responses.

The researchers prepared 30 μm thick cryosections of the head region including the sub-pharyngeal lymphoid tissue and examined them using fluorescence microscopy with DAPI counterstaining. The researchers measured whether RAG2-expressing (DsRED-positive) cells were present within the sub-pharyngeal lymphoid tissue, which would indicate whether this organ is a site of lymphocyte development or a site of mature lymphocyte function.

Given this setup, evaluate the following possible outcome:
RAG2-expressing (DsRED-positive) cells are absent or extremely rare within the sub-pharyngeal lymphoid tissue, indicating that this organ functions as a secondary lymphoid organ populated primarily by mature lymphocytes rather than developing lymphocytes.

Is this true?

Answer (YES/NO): YES